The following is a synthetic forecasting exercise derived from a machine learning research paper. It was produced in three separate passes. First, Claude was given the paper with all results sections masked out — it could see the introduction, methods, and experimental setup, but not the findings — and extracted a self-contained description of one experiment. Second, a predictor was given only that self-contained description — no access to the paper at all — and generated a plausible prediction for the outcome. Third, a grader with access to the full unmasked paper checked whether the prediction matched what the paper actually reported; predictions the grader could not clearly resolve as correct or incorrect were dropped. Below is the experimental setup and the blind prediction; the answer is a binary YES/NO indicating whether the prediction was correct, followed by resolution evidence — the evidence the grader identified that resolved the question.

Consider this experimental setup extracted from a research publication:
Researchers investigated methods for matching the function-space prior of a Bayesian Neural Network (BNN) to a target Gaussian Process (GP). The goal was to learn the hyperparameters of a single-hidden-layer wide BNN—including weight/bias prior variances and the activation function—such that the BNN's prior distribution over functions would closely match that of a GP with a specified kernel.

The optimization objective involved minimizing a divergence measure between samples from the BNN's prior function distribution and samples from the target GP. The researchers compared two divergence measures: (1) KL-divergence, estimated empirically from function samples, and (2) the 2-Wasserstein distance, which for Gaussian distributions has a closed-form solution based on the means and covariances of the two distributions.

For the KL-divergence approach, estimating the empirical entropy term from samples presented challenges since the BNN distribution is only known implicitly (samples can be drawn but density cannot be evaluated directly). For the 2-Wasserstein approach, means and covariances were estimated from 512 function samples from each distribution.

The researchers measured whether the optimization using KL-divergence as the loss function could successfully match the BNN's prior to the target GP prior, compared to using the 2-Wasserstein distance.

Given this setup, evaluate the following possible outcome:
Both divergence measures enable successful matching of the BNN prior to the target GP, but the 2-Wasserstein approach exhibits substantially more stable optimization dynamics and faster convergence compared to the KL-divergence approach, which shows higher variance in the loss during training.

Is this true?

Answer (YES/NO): NO